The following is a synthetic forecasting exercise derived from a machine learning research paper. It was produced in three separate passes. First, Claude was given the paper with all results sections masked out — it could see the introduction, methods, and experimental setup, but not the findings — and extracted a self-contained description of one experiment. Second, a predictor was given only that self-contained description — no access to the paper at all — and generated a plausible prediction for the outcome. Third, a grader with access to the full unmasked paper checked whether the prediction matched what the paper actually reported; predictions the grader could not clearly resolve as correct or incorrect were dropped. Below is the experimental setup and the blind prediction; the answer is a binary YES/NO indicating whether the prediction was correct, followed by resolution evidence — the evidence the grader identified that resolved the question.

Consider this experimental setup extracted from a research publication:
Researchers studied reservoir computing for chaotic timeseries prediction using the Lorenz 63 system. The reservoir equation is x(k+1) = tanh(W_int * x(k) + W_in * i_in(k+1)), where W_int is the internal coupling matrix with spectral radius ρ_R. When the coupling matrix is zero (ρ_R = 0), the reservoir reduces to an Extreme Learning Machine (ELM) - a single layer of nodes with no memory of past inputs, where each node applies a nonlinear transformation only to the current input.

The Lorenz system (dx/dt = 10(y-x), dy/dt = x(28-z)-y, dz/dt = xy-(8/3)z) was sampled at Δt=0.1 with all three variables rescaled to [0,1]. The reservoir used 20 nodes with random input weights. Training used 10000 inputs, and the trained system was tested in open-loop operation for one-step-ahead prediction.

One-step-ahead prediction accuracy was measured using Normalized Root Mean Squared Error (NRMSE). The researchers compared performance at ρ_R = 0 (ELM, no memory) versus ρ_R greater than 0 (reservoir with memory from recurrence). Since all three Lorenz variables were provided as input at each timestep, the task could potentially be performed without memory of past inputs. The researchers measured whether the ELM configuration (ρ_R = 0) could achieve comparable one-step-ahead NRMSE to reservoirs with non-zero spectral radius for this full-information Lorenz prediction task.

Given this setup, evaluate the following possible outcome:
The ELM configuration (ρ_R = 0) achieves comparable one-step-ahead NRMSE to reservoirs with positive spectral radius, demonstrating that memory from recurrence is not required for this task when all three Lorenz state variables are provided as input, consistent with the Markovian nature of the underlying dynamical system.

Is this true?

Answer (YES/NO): YES